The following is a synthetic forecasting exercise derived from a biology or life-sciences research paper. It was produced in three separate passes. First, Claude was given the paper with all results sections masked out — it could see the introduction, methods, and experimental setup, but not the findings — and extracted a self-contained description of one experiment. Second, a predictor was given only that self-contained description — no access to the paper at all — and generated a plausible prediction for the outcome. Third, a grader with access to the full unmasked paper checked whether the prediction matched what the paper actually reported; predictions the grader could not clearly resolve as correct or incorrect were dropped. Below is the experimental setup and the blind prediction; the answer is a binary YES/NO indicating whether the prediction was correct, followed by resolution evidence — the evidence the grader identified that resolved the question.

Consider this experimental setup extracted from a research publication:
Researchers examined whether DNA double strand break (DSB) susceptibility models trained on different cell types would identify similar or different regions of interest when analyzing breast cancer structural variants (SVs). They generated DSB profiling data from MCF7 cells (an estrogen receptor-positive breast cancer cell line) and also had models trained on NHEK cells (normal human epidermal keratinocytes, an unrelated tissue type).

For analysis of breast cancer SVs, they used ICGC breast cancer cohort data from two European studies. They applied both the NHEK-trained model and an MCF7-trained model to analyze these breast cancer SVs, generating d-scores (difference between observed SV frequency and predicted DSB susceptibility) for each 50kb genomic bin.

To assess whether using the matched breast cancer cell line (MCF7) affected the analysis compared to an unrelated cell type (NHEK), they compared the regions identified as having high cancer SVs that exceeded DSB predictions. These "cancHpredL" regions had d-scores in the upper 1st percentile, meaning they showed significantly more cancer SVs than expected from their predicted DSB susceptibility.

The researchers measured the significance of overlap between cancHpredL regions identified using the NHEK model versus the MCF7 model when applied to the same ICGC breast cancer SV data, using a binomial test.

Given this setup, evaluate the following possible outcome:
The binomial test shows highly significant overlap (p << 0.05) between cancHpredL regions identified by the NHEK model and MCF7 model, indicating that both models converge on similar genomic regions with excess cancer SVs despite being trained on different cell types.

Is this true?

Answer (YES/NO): YES